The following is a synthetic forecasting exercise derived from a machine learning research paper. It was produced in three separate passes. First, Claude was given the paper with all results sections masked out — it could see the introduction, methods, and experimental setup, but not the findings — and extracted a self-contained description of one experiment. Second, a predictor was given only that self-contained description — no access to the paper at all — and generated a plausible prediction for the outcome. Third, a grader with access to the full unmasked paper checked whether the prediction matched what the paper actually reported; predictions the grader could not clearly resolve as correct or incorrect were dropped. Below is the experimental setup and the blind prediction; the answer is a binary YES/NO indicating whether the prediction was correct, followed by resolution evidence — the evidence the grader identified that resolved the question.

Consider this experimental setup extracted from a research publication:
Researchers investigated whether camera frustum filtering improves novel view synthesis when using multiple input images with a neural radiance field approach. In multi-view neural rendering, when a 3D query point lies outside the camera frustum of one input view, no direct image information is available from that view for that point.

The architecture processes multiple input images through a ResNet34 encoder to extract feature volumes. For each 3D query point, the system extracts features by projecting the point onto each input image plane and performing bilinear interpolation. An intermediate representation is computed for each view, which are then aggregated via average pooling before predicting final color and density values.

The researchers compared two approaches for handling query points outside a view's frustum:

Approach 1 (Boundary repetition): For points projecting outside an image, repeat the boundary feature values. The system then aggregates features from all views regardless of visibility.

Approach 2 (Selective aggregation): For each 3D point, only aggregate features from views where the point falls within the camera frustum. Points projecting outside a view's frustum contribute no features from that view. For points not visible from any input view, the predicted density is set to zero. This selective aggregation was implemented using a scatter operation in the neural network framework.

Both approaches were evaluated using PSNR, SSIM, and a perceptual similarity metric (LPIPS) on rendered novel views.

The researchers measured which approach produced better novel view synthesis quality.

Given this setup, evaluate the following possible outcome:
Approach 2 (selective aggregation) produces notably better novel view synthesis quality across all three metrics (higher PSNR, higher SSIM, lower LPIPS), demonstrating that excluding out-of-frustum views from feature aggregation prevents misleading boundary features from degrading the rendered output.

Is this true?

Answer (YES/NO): NO